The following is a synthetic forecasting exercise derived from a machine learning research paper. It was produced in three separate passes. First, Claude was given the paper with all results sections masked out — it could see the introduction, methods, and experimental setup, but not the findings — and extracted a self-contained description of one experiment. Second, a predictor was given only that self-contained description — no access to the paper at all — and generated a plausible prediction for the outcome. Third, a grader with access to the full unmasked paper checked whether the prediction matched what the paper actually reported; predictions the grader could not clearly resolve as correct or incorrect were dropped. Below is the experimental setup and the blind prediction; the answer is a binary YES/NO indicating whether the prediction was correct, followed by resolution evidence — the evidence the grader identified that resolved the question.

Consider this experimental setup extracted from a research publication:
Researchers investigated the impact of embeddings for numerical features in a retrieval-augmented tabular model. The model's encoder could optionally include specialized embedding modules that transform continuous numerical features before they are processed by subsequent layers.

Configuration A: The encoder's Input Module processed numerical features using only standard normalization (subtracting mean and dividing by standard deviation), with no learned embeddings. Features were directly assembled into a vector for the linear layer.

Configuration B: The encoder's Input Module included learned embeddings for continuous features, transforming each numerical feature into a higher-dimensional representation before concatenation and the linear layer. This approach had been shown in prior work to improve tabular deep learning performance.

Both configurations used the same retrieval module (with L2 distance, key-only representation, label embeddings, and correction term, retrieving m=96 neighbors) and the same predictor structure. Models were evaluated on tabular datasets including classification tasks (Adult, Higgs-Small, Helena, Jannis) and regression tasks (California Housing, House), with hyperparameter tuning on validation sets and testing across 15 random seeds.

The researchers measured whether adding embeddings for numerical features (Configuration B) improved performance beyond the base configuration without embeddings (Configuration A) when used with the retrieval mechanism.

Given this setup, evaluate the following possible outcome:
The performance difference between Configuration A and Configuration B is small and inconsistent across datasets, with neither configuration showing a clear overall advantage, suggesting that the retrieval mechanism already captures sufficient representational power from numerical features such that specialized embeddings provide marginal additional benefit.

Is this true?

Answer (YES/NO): NO